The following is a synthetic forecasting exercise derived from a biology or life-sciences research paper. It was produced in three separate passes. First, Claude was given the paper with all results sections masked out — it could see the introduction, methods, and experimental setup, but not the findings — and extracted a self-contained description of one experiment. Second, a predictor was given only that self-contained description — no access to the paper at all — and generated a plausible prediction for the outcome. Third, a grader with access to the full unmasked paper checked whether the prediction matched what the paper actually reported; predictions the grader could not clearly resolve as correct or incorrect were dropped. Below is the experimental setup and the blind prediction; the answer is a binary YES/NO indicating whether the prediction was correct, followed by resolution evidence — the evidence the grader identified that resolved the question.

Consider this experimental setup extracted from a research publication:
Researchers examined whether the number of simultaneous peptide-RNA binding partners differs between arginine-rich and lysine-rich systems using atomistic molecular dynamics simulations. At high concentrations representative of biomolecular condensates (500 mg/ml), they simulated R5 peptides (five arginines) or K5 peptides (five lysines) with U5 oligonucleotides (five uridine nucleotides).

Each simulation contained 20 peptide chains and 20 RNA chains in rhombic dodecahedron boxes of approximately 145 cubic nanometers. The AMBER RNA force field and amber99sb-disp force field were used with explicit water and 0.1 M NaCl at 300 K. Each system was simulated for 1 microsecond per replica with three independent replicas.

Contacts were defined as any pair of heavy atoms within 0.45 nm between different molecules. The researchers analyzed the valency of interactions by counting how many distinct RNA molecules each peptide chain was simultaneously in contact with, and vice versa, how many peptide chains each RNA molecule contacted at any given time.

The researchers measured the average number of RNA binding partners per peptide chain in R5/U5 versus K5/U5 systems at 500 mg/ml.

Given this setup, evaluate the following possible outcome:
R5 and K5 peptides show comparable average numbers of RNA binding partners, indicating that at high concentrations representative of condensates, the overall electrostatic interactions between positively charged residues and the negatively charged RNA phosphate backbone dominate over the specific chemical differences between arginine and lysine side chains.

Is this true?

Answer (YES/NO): NO